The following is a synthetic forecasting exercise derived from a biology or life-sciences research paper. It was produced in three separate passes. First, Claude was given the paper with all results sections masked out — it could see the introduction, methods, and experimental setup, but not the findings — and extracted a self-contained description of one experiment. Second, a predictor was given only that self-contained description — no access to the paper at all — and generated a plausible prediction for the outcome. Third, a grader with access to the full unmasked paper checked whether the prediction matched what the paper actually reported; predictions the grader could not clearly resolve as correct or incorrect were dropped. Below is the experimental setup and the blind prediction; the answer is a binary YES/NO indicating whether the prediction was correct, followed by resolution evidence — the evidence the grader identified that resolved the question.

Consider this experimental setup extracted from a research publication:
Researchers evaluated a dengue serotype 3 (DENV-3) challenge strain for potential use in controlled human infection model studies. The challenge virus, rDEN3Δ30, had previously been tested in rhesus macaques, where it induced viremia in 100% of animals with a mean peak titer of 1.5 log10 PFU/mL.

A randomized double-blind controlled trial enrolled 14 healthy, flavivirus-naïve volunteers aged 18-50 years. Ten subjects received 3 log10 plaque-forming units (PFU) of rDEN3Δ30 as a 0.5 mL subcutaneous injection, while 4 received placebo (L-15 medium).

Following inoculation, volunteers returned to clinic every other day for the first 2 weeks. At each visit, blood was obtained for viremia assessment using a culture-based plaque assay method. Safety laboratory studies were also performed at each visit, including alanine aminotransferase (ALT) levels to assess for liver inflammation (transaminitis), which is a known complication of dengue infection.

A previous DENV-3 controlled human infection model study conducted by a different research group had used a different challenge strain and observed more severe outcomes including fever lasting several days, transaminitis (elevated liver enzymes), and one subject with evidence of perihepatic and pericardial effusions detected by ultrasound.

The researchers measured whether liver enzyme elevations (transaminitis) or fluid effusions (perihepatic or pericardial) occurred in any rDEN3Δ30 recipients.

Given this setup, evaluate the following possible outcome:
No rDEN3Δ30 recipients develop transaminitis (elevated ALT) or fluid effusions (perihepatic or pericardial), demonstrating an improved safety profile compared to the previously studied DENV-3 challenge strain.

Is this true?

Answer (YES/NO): YES